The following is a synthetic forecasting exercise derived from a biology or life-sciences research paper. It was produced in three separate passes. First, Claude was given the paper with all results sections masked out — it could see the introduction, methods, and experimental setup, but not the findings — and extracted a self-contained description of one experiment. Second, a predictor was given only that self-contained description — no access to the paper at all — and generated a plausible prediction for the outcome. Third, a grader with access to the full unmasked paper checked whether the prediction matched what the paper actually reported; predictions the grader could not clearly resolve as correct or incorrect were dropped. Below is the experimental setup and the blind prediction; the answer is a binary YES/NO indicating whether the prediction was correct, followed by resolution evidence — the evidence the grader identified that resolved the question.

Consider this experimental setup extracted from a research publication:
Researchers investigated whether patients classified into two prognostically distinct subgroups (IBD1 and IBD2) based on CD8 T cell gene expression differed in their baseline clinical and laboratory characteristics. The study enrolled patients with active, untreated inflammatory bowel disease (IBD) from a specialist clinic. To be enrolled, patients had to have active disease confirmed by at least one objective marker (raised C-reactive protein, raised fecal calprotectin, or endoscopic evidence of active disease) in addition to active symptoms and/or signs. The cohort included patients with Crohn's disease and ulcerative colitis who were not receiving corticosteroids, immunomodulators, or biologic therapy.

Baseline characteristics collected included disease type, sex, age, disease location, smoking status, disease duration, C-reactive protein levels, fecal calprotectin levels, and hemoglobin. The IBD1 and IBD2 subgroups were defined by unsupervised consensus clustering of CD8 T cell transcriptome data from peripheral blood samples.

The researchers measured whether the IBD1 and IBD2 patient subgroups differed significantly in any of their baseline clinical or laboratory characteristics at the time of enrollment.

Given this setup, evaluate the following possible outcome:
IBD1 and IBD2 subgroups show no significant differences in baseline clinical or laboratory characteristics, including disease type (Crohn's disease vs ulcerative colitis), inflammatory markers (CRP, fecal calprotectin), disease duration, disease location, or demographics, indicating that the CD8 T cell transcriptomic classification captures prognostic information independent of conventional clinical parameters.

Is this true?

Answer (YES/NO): YES